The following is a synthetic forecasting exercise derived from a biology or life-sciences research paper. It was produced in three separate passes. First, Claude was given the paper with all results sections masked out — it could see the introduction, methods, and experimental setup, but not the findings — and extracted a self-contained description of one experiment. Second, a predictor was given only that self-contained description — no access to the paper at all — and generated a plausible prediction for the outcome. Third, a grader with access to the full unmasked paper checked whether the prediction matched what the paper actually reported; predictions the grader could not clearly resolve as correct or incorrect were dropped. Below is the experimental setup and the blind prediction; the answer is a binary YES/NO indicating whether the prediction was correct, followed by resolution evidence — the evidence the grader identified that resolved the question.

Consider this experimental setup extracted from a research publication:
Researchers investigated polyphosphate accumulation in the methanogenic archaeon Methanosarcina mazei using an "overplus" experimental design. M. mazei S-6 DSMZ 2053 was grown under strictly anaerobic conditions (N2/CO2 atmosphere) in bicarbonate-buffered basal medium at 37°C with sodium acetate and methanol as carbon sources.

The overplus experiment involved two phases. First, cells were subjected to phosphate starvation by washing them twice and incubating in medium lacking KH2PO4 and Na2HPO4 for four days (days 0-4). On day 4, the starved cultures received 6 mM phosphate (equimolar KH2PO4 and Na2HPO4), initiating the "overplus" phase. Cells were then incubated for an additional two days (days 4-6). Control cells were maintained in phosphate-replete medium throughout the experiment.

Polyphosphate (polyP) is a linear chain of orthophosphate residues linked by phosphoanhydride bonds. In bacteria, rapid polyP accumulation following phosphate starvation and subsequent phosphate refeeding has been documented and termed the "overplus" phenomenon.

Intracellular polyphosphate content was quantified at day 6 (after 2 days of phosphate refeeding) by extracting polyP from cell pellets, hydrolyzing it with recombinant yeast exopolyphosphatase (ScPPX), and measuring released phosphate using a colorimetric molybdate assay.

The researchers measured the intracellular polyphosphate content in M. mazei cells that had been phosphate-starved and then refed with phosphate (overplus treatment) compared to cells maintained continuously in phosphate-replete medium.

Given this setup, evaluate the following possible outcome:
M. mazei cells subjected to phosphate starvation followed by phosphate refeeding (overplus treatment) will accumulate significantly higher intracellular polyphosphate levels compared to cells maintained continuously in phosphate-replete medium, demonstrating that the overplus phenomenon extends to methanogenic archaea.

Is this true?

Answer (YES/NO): YES